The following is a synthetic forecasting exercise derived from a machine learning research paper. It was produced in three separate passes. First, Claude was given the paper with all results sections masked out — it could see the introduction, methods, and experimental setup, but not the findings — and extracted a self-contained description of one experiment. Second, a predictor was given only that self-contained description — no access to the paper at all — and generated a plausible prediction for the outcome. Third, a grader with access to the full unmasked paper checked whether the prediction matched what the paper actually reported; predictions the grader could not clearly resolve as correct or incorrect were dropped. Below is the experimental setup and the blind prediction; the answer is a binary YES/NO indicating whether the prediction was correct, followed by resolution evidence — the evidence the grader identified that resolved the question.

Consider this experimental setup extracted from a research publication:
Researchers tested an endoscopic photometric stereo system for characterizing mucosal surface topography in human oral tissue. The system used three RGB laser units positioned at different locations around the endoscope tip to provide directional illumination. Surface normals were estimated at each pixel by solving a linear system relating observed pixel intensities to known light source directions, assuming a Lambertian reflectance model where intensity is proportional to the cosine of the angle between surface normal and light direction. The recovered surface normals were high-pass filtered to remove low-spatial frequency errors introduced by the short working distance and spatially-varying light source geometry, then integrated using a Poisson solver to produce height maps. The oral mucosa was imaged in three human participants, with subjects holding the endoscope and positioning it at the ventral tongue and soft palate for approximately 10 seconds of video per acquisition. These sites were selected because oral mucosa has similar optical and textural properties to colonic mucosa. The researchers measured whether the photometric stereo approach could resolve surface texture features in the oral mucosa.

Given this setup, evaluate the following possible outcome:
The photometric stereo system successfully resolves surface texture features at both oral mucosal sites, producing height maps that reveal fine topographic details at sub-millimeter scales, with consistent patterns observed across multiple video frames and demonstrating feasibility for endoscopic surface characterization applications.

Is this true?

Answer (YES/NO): NO